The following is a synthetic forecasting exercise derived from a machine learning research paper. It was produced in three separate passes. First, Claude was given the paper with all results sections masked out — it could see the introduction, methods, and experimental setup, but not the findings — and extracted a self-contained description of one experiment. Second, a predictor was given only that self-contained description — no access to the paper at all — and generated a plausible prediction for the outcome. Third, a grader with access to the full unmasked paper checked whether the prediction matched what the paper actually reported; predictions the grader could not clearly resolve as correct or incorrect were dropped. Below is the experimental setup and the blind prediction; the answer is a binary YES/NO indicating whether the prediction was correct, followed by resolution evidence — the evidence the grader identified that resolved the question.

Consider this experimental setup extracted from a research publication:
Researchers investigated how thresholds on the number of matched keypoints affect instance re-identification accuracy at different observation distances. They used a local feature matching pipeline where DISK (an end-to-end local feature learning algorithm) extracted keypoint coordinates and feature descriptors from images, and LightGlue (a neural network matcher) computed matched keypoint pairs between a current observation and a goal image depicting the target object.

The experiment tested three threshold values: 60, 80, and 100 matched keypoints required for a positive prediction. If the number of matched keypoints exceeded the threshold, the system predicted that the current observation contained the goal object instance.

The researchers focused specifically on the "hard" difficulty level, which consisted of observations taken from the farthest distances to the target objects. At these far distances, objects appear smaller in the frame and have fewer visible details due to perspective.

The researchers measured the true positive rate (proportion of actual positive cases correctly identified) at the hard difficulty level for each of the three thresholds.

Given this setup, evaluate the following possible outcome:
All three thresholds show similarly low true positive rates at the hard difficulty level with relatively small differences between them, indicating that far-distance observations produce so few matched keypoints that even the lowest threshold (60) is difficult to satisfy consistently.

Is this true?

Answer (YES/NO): NO